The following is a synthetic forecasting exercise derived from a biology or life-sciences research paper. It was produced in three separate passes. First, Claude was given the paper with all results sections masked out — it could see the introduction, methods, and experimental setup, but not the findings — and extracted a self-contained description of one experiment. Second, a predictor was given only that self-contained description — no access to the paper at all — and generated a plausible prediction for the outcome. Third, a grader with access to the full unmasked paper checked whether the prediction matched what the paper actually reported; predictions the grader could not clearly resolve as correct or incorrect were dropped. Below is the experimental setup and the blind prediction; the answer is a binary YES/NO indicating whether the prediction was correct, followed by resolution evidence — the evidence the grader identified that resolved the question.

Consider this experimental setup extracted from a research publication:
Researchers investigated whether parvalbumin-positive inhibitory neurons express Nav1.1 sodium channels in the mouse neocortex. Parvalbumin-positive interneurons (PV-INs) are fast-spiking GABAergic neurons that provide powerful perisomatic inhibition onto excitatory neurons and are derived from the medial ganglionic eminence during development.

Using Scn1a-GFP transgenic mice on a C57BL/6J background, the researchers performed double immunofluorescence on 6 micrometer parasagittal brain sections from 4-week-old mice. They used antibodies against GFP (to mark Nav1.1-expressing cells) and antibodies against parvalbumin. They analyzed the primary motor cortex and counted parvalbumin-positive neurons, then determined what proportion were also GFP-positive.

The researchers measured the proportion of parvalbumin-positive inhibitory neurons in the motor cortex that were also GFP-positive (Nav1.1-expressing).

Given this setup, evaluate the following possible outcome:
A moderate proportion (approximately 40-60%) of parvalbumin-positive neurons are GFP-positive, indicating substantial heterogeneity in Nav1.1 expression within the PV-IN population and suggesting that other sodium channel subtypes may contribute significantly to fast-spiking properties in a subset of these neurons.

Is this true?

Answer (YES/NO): NO